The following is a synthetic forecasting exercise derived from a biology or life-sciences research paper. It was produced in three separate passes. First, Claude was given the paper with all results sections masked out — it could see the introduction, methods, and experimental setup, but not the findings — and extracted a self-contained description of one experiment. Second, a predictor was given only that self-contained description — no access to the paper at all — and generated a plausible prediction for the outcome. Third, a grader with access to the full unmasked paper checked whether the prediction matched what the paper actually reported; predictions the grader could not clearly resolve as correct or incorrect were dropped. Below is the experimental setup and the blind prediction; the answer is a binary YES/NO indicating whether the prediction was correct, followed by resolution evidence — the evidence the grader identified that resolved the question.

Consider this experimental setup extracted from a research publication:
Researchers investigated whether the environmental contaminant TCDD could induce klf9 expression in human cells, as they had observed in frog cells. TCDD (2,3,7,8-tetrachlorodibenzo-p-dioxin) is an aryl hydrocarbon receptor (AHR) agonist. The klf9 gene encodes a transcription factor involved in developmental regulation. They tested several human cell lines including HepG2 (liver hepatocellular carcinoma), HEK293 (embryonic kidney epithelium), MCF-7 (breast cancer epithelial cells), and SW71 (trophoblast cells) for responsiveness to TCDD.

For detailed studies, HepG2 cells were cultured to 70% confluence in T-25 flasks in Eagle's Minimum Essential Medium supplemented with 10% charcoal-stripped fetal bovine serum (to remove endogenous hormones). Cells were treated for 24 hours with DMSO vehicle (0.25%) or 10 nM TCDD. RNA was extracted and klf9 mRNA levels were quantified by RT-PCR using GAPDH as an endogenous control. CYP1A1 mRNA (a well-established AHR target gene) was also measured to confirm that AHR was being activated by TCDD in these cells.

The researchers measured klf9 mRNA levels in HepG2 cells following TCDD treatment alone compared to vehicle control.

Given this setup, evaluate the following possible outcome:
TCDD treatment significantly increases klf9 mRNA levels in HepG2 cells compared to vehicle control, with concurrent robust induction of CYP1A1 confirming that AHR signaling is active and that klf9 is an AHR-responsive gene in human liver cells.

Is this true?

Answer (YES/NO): YES